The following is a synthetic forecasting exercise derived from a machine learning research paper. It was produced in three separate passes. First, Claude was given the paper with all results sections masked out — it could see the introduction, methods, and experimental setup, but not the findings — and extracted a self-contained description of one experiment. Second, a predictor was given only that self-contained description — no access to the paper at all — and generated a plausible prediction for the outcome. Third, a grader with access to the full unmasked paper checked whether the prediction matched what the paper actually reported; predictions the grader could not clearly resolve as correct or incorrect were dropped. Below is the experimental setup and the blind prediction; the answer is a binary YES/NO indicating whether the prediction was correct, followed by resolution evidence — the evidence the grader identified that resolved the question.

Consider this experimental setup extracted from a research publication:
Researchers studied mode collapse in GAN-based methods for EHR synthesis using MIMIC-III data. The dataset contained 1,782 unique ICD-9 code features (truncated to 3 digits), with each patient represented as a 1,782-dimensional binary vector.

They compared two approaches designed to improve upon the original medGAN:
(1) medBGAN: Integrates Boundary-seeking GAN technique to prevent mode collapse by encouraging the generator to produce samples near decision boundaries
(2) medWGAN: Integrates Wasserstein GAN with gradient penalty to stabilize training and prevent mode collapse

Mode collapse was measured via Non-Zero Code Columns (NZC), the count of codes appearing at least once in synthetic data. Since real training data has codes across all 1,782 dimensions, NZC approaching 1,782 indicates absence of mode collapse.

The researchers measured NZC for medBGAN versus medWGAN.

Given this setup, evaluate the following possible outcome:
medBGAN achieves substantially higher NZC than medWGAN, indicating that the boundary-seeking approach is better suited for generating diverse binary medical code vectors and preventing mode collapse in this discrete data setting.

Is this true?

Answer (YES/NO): YES